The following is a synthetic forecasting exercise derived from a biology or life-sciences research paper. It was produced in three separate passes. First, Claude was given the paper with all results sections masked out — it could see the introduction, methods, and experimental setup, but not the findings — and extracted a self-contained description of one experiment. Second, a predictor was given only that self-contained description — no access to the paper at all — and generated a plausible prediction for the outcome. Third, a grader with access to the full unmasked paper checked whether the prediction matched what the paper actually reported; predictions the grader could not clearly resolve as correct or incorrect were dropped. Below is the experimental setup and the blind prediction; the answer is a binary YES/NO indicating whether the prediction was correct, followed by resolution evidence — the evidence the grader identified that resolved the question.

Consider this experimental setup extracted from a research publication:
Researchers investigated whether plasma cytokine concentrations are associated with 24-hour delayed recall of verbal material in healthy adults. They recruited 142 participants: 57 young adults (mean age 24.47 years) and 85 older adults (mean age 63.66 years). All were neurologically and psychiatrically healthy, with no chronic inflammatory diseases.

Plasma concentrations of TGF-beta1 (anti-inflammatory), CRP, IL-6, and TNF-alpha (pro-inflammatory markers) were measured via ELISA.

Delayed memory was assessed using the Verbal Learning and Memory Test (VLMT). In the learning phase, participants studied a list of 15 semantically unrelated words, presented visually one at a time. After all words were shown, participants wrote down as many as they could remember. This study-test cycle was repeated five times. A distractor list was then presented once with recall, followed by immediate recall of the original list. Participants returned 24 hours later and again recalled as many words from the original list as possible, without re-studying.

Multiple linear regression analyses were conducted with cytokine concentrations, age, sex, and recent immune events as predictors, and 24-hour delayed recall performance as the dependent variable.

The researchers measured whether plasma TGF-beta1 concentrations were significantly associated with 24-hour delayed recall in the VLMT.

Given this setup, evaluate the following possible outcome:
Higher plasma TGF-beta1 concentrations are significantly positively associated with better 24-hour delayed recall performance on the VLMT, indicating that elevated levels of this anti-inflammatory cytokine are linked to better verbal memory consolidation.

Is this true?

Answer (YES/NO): NO